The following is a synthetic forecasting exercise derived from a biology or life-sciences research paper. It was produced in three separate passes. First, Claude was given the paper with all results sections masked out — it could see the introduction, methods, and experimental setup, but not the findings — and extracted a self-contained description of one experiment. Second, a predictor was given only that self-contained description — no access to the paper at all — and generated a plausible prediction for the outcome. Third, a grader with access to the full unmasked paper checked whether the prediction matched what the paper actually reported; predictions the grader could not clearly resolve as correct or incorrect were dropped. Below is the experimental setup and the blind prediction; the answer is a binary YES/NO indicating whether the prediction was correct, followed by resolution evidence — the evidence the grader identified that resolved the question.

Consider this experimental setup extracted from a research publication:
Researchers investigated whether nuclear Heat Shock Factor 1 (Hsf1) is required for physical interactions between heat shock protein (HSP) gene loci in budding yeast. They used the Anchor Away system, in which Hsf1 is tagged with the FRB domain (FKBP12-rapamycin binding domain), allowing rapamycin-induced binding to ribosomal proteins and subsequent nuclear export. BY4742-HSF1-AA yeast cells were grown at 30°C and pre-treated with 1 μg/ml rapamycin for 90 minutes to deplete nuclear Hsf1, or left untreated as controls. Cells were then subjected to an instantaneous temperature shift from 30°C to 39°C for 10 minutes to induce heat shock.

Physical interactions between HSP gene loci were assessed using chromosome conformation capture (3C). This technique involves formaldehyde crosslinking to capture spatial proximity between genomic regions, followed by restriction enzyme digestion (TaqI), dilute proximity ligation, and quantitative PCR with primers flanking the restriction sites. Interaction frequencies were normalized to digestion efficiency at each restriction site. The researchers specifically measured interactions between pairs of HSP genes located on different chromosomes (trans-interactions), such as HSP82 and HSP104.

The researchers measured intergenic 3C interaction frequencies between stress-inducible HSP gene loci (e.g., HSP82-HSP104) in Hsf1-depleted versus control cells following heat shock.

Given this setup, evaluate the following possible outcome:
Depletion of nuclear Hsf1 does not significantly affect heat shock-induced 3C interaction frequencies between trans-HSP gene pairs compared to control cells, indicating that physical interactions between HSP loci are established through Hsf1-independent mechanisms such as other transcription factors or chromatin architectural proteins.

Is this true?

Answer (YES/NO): NO